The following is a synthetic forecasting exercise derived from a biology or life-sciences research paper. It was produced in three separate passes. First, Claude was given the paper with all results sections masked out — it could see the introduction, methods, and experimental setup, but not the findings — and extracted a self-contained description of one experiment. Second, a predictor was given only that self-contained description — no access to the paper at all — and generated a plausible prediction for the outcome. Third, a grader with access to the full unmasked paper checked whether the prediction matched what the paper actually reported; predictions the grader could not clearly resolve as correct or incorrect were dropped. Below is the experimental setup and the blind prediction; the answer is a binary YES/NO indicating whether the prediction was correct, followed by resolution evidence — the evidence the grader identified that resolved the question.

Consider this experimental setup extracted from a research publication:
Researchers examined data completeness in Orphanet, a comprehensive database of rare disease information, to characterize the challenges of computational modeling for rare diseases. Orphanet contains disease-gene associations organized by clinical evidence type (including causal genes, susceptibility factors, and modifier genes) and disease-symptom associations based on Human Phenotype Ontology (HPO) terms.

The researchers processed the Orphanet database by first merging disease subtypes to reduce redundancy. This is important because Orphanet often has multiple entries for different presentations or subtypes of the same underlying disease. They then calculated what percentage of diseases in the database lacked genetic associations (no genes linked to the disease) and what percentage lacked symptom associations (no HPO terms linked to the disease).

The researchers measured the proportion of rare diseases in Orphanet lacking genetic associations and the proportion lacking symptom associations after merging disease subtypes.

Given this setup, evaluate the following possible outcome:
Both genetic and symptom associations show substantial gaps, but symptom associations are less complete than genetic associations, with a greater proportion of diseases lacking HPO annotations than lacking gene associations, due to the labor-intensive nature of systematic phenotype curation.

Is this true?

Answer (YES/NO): NO